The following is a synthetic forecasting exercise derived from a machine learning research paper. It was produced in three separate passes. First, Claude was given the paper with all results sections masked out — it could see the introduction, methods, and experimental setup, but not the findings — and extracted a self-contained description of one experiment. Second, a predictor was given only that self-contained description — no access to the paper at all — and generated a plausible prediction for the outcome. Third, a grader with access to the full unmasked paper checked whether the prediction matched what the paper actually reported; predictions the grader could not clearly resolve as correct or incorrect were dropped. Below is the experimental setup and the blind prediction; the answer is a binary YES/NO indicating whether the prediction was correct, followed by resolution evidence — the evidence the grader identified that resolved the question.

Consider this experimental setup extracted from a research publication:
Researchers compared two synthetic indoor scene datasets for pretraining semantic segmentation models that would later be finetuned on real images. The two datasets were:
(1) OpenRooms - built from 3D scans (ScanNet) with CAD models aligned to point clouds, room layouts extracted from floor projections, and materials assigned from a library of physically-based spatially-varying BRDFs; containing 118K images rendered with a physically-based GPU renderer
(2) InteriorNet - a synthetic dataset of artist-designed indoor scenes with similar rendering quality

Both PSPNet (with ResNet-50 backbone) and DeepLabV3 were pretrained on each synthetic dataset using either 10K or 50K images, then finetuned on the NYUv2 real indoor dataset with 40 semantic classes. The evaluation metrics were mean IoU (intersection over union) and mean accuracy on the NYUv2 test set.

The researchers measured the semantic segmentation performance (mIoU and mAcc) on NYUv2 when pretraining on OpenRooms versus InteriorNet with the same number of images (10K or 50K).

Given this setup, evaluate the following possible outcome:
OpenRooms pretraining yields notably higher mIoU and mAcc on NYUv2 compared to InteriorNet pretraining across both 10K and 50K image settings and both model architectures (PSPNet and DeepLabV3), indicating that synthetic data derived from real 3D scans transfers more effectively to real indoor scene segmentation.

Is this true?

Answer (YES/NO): NO